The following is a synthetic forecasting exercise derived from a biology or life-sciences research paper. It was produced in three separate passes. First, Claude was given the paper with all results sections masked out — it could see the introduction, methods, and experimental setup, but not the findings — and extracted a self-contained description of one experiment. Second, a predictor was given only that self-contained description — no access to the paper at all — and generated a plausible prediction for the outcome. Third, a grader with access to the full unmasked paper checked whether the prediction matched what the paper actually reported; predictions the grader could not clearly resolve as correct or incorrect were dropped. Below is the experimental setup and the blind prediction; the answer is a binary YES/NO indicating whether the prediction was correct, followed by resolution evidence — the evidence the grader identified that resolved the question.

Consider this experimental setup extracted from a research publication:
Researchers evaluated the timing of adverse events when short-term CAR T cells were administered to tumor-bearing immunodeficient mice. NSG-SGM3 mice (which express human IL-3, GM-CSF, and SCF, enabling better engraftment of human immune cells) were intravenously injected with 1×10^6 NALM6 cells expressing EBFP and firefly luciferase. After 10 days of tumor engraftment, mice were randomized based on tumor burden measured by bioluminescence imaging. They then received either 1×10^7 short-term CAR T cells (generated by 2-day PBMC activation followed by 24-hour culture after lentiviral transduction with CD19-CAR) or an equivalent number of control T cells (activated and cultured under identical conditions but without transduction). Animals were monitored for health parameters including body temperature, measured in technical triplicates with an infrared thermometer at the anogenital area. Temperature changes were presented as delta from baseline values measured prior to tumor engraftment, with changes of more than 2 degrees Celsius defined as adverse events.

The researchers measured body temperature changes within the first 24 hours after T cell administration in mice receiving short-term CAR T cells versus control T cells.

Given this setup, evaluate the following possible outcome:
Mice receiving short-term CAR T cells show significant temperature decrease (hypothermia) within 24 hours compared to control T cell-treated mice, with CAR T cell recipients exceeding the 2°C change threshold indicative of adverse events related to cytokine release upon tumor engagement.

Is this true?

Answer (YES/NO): YES